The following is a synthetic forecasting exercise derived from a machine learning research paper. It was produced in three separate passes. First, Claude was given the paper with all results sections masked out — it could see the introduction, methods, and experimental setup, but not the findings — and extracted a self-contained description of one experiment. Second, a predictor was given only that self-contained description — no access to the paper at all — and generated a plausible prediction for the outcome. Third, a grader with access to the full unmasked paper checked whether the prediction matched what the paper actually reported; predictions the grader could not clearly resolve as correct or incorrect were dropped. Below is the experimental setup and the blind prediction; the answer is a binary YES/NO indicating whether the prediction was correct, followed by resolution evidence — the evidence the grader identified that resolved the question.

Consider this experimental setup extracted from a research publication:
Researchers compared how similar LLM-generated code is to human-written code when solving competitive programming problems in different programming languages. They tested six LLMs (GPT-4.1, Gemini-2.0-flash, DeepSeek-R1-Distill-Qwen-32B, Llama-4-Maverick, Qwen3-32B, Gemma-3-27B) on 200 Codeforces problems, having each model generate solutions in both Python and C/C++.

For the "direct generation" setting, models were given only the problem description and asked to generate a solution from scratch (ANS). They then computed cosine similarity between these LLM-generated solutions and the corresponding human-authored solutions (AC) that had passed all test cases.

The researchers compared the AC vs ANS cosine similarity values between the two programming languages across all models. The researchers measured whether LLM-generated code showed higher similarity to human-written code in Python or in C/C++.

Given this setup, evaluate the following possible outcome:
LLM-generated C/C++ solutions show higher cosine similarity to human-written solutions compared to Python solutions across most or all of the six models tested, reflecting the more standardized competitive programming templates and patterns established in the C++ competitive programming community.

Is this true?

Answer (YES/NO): YES